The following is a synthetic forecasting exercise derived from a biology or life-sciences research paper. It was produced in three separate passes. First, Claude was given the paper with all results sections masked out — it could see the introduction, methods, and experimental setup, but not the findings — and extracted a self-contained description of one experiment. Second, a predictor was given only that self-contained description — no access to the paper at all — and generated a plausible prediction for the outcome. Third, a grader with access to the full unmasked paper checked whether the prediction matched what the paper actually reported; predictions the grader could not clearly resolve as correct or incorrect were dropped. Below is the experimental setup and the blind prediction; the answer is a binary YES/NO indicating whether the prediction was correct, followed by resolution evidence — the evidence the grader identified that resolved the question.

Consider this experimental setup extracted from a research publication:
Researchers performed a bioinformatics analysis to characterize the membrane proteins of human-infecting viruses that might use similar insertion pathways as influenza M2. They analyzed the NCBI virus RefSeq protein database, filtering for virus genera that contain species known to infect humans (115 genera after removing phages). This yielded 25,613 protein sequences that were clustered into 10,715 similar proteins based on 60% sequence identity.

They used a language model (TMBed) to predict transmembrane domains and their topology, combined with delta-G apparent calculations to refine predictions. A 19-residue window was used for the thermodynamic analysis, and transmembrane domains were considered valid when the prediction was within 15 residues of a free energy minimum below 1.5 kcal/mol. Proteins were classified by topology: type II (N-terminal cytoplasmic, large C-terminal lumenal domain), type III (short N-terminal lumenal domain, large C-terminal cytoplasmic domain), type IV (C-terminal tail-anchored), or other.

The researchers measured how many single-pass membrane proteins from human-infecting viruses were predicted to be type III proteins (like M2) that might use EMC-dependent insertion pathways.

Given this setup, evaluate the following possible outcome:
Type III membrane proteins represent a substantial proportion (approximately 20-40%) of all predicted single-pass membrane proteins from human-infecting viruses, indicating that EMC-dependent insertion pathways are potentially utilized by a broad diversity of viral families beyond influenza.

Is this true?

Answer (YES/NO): NO